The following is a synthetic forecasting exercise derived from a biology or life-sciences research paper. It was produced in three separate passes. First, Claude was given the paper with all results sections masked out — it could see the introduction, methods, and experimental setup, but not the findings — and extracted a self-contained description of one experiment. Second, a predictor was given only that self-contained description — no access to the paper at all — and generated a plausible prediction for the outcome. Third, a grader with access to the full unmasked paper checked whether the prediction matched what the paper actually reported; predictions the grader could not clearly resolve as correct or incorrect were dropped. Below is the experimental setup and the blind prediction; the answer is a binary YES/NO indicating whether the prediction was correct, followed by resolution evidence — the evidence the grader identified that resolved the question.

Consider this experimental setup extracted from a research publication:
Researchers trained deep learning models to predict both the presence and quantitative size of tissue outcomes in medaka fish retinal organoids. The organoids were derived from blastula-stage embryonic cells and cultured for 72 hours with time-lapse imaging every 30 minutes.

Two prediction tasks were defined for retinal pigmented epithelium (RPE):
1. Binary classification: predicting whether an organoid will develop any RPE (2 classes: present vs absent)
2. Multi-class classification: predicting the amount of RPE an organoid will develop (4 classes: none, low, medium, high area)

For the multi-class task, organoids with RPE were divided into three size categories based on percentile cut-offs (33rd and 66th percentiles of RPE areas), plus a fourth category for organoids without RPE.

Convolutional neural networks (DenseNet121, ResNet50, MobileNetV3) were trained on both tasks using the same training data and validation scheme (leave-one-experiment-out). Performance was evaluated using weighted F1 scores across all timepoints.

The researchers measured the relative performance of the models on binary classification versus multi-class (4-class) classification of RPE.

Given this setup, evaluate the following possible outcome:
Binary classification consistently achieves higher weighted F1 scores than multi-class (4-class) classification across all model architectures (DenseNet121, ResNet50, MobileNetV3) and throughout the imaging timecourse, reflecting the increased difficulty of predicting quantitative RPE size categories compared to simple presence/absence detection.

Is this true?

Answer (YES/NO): YES